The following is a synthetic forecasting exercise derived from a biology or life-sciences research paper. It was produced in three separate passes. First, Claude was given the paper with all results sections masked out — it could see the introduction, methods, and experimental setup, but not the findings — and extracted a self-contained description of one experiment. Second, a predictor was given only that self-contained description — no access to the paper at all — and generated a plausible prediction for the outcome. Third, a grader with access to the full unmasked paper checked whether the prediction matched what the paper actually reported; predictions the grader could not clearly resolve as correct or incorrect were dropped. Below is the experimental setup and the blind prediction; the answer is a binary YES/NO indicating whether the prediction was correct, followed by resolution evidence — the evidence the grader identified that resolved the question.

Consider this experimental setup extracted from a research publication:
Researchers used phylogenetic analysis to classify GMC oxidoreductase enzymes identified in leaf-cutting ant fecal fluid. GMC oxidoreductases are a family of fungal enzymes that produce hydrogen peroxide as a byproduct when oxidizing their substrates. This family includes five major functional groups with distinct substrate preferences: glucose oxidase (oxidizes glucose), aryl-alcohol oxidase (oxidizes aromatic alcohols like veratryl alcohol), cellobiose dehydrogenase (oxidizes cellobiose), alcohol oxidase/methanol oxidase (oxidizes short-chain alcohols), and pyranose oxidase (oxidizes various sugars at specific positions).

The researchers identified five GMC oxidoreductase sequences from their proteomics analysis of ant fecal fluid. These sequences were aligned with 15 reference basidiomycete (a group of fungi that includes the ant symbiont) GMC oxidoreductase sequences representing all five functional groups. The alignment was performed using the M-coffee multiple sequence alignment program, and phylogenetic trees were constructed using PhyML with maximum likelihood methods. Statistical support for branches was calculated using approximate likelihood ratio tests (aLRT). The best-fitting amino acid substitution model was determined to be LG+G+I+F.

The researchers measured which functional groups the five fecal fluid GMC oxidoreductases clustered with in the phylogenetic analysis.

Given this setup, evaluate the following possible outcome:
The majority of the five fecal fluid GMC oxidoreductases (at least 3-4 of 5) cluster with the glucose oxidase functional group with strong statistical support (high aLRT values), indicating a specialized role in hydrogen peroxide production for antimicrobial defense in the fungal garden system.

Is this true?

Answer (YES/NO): NO